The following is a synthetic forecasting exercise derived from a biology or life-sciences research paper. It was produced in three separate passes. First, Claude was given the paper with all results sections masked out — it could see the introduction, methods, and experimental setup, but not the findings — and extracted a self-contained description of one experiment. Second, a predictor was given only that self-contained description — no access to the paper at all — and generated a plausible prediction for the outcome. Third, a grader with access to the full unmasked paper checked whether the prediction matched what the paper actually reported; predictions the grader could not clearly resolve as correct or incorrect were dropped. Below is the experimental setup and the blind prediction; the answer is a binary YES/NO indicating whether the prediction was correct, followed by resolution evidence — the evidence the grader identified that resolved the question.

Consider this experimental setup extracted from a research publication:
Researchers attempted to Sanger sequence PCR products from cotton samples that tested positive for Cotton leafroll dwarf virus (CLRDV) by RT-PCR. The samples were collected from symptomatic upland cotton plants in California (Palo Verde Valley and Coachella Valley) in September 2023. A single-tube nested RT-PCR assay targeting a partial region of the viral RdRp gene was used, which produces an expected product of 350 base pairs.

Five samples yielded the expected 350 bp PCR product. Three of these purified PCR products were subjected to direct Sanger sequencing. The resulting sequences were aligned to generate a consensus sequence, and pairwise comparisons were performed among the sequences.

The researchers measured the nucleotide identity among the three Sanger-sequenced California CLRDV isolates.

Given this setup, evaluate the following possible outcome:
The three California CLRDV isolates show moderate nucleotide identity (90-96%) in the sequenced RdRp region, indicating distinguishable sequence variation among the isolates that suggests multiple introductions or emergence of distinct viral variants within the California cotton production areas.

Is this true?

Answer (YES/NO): NO